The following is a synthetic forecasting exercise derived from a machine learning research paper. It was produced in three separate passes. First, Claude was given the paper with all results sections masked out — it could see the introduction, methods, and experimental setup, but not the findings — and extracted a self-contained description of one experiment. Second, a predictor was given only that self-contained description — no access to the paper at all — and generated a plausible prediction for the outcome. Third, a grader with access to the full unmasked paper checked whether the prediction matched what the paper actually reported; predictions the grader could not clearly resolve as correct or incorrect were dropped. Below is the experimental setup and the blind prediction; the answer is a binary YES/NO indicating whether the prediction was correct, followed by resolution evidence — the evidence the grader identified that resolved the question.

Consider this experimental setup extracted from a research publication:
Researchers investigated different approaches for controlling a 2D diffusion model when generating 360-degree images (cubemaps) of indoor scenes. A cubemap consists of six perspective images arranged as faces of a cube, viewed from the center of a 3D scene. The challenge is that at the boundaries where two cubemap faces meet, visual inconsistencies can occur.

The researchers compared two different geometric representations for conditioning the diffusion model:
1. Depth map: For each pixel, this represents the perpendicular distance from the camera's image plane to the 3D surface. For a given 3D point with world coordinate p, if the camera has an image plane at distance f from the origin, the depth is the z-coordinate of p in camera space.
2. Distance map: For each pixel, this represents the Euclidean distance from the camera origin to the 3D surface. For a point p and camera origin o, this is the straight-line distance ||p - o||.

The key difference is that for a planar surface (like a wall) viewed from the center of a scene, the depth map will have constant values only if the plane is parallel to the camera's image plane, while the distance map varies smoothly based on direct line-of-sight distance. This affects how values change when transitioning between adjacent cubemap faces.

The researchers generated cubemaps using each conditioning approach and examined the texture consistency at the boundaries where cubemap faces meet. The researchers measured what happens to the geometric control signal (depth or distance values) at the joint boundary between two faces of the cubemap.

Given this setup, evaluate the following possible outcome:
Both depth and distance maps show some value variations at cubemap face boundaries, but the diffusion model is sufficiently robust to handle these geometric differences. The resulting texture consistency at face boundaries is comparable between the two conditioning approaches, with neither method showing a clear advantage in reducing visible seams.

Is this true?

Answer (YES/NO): NO